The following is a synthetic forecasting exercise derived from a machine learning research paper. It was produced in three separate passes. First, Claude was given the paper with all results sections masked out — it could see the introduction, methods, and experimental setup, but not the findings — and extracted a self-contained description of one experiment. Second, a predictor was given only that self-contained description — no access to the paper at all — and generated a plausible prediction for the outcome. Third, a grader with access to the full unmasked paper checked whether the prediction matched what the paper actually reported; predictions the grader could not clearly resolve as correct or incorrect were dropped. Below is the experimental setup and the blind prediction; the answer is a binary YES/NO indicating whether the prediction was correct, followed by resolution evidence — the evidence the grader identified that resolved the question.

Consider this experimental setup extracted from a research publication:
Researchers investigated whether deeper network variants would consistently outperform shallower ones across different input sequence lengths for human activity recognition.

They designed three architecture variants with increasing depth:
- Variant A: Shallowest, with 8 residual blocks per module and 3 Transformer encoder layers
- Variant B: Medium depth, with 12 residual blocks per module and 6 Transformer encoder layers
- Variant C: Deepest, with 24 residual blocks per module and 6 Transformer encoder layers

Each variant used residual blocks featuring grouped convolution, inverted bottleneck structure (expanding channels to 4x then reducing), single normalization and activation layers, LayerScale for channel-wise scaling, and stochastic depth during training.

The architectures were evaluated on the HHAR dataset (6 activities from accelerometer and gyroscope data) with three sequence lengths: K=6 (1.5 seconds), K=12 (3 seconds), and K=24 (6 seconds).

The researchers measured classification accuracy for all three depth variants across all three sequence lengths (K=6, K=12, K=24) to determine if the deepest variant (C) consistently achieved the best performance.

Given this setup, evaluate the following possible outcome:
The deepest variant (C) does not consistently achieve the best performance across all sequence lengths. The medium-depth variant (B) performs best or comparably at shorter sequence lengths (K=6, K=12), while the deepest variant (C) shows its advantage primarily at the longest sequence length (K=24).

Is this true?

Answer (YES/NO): NO